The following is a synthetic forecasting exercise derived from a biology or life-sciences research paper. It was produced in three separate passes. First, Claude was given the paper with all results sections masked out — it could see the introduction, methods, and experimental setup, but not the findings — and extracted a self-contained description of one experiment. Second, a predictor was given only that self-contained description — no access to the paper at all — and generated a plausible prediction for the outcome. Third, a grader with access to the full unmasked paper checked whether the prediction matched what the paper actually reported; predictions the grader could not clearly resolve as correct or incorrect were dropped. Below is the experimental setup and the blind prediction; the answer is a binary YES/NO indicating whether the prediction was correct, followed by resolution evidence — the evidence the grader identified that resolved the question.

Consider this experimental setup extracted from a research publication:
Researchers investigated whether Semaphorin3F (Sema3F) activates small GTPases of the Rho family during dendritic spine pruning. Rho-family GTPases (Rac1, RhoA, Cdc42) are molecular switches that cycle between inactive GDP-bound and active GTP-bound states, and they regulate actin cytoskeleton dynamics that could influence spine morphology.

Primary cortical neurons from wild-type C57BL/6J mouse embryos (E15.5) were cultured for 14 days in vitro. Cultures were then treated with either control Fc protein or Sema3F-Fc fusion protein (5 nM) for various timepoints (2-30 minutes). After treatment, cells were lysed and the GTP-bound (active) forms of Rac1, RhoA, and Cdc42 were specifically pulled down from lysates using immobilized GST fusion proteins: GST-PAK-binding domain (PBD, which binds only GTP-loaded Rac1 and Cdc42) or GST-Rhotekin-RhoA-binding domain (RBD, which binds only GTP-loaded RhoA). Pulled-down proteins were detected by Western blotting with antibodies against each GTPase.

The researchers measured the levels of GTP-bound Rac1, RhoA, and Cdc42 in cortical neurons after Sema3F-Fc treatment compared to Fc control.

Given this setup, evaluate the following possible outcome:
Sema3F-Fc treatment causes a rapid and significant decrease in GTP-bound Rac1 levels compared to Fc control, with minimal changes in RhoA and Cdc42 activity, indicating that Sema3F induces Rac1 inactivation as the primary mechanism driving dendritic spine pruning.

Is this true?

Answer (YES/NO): NO